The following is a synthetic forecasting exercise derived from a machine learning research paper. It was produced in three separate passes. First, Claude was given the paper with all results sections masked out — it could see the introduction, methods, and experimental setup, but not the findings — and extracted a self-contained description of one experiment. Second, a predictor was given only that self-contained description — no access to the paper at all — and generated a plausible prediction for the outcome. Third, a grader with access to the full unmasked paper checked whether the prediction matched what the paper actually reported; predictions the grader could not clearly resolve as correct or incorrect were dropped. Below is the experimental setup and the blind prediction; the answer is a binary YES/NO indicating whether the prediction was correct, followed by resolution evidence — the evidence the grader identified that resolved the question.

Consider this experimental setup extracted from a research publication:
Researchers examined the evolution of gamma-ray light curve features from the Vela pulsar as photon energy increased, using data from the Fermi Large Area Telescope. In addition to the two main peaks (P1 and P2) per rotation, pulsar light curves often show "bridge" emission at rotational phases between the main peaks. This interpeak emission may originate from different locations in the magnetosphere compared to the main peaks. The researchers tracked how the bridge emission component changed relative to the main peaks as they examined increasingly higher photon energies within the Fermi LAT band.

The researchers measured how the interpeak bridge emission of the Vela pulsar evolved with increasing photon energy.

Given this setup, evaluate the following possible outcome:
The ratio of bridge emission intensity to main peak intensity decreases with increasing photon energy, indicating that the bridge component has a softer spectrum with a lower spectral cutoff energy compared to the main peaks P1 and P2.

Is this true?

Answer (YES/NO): YES